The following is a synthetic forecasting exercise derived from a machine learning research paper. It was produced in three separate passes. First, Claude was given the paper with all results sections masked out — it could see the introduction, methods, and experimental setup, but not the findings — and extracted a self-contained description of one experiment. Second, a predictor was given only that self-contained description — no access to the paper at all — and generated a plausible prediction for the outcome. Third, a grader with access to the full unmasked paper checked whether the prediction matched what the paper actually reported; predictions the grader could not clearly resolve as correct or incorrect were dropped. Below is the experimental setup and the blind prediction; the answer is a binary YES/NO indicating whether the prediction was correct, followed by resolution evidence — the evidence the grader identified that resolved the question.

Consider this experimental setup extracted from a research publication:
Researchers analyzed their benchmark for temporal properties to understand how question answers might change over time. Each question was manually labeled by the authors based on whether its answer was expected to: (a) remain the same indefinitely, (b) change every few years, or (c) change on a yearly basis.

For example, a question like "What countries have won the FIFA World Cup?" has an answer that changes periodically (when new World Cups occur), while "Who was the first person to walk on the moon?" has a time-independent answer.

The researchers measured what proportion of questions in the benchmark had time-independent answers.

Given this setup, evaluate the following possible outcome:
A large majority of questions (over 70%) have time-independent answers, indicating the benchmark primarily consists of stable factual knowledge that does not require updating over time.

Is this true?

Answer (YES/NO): NO